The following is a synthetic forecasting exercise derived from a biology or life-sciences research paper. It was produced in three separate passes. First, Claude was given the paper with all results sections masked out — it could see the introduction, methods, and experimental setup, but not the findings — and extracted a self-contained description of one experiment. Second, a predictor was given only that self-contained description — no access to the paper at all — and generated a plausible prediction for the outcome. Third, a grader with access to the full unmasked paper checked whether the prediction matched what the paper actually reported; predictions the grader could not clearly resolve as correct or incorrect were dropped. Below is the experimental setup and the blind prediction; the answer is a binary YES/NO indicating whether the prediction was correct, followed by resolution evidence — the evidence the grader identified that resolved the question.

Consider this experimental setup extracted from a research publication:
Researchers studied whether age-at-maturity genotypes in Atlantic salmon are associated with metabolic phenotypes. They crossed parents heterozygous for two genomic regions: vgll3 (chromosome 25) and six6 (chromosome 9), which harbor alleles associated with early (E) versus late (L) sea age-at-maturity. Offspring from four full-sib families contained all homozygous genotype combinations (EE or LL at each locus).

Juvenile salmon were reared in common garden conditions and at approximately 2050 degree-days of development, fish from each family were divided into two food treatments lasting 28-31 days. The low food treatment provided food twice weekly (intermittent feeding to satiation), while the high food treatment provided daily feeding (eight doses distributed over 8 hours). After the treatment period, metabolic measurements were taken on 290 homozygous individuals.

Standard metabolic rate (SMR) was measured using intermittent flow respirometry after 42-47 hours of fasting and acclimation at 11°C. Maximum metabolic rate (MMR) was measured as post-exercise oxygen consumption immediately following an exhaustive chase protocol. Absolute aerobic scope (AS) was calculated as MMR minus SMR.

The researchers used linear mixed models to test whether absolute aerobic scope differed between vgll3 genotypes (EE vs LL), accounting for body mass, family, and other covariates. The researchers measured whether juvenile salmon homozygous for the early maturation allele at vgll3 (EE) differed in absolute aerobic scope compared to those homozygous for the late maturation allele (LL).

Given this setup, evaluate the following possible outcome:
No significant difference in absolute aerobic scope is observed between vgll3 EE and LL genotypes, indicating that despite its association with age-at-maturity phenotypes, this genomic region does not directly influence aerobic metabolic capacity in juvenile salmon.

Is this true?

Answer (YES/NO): NO